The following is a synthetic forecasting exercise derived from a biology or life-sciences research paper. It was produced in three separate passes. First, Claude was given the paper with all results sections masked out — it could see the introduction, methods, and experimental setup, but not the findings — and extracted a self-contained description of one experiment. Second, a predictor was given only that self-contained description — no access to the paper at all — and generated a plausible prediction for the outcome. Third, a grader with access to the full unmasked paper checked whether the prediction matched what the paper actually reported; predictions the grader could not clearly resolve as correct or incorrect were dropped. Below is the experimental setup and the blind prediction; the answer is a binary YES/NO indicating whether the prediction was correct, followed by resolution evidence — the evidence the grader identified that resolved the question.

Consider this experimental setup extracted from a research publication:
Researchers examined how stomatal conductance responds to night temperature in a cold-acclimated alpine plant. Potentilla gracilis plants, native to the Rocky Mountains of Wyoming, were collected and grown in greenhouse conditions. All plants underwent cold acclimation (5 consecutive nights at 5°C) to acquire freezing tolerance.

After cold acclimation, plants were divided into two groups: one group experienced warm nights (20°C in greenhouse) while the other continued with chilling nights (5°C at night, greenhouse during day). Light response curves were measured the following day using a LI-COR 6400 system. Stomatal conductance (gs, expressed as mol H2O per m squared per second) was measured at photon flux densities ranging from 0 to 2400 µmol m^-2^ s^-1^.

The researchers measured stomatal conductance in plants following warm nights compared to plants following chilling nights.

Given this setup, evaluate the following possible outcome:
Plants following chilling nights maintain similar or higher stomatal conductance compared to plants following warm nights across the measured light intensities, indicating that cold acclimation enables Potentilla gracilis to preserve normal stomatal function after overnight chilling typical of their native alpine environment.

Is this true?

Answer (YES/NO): NO